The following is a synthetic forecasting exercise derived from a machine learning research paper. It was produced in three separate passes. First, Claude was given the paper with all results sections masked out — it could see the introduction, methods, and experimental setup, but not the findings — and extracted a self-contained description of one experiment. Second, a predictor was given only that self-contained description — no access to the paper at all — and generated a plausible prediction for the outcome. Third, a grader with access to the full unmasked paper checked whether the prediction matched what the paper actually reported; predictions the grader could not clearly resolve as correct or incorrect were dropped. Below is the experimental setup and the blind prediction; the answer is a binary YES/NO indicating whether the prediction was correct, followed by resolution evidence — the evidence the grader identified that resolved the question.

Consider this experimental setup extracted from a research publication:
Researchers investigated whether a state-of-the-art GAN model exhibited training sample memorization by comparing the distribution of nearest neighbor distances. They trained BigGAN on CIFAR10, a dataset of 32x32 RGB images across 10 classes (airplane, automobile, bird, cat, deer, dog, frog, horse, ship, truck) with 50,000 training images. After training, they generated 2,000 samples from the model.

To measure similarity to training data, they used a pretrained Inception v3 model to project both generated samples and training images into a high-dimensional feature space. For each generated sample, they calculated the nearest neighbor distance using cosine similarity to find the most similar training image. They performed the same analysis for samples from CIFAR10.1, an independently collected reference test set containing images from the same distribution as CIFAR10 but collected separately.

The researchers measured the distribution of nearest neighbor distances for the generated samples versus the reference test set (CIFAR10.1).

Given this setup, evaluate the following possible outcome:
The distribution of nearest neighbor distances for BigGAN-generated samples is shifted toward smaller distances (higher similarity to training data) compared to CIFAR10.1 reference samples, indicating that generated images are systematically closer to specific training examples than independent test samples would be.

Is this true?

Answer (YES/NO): YES